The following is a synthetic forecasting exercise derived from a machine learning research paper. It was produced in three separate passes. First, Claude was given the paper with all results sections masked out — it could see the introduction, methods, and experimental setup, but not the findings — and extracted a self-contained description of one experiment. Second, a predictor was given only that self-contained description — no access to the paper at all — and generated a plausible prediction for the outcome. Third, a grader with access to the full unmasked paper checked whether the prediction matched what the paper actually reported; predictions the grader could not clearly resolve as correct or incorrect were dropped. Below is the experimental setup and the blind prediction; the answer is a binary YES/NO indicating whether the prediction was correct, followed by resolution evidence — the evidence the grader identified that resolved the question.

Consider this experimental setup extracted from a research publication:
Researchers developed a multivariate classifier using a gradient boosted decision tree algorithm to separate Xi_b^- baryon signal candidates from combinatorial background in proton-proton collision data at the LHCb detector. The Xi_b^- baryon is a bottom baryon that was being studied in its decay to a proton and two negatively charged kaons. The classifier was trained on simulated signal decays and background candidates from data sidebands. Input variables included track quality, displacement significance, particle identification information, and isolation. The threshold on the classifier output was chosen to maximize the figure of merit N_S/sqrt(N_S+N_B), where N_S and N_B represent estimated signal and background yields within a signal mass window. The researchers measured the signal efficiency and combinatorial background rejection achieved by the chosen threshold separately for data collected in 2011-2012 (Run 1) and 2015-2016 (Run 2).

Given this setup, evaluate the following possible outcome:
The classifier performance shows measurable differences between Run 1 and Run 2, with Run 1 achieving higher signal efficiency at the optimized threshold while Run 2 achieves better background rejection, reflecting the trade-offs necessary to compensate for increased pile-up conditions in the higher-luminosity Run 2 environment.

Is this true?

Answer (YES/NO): NO